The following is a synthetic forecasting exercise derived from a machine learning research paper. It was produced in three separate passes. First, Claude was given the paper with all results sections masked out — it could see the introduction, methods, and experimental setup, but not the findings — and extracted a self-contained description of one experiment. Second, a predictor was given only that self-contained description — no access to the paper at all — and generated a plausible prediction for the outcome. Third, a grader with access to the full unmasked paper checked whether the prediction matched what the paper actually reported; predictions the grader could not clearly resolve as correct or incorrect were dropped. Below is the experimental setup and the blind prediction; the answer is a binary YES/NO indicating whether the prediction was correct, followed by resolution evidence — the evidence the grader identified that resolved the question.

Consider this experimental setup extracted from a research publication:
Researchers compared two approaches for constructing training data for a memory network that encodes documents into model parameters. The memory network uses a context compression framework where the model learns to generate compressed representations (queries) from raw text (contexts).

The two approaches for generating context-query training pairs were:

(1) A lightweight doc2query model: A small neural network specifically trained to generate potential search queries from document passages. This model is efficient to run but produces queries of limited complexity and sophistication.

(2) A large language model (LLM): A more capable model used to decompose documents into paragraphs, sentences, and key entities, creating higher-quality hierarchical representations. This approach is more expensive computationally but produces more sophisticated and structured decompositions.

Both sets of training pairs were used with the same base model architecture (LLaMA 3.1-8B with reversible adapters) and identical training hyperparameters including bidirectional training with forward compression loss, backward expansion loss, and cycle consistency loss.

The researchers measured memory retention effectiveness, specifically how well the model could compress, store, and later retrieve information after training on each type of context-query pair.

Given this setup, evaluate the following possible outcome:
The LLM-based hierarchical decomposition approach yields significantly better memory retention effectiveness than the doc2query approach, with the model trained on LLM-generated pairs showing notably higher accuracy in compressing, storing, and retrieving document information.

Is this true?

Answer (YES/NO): YES